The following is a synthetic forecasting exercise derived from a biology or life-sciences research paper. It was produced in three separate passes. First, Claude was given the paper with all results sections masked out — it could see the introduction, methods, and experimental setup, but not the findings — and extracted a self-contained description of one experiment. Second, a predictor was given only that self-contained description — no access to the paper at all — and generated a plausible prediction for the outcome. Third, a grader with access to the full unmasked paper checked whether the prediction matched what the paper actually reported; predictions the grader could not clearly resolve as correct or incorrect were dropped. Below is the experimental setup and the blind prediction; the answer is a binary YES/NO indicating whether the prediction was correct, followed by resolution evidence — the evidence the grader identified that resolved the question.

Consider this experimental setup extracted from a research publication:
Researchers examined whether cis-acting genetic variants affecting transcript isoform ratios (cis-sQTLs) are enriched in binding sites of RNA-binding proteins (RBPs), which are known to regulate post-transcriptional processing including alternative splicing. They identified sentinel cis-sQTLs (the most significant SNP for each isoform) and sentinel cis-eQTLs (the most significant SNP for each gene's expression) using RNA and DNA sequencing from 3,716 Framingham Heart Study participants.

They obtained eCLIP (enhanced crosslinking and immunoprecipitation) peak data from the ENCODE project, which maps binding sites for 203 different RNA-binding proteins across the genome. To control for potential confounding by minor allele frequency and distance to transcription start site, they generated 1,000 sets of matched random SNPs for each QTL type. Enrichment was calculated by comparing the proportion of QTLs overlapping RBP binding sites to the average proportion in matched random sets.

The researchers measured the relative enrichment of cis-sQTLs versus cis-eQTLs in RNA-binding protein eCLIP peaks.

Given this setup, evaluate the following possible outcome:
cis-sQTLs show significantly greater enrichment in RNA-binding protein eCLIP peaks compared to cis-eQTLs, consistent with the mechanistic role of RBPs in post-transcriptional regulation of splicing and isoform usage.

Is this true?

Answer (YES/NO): YES